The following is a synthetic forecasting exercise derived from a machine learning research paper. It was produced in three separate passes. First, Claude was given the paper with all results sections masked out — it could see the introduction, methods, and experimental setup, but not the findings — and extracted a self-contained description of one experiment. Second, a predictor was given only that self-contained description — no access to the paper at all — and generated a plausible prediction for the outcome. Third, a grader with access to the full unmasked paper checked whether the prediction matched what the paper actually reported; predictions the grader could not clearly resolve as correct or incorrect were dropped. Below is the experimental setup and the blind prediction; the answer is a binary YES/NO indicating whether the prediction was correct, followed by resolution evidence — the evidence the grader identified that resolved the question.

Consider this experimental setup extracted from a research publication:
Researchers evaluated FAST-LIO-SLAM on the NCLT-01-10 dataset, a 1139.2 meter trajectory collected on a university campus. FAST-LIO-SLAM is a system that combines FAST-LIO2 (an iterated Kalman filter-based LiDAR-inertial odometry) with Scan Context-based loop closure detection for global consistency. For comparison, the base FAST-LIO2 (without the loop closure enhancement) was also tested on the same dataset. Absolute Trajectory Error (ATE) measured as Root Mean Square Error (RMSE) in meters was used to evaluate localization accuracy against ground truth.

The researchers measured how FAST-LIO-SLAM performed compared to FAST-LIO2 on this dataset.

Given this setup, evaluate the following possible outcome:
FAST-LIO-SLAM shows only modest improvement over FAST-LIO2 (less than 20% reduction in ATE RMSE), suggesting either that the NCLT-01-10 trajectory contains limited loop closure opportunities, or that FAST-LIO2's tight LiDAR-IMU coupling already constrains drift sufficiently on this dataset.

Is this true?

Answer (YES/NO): NO